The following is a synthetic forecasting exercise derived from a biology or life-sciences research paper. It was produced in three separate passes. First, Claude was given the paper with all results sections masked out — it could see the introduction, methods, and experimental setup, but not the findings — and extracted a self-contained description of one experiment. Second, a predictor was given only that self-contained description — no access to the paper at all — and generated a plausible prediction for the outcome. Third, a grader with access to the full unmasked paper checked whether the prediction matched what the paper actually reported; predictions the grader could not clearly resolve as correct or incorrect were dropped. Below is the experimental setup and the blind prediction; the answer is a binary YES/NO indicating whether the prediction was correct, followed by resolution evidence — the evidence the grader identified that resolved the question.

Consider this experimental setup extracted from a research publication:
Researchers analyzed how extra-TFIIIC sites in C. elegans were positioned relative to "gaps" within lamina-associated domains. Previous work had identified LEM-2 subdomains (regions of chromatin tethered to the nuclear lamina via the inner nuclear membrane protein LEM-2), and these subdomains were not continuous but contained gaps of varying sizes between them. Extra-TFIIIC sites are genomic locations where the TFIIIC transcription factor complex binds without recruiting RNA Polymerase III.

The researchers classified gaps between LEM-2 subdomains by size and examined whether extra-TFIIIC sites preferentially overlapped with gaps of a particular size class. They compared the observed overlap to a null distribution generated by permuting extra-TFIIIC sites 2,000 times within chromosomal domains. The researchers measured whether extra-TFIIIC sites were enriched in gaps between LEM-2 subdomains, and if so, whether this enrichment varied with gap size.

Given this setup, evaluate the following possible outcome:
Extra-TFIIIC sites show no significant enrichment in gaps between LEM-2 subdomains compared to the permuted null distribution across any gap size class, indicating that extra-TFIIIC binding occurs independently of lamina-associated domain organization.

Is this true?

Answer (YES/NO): NO